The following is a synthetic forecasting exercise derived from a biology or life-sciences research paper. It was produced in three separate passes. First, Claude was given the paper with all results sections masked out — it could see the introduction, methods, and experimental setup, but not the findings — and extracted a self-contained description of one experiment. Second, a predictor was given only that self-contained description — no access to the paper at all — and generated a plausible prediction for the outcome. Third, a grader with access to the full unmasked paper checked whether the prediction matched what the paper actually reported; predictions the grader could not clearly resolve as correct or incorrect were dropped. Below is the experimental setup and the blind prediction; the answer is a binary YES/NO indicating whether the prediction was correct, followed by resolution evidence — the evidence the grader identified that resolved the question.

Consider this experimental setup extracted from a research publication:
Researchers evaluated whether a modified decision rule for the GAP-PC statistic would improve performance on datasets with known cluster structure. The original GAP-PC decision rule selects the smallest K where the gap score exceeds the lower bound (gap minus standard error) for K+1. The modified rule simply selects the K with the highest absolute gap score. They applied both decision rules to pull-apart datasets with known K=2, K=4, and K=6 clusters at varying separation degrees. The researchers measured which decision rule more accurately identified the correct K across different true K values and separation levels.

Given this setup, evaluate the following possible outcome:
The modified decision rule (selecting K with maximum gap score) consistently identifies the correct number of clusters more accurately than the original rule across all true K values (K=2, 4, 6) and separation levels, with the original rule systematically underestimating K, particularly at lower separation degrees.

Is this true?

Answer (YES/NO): NO